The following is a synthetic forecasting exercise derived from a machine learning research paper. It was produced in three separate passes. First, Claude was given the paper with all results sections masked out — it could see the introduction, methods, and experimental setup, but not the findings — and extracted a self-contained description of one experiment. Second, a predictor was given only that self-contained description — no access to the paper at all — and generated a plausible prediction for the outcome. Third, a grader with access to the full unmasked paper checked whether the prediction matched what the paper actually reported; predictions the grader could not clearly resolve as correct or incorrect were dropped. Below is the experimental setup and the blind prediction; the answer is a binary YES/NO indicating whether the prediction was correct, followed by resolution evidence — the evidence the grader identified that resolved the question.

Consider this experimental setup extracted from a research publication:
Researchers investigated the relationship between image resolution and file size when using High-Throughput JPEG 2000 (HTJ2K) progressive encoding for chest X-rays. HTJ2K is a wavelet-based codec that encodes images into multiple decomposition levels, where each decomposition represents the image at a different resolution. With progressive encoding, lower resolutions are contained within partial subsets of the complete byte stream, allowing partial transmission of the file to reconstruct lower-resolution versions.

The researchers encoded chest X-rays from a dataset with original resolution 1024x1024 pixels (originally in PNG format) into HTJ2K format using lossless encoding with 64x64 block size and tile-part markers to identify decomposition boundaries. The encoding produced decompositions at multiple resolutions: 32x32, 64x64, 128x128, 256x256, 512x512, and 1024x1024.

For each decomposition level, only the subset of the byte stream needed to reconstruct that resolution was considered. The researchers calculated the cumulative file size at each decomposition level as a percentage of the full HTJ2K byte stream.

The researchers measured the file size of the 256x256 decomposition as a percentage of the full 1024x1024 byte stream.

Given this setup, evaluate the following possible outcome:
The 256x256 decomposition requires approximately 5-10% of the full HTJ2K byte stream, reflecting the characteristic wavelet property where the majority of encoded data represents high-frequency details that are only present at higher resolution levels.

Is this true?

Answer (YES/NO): YES